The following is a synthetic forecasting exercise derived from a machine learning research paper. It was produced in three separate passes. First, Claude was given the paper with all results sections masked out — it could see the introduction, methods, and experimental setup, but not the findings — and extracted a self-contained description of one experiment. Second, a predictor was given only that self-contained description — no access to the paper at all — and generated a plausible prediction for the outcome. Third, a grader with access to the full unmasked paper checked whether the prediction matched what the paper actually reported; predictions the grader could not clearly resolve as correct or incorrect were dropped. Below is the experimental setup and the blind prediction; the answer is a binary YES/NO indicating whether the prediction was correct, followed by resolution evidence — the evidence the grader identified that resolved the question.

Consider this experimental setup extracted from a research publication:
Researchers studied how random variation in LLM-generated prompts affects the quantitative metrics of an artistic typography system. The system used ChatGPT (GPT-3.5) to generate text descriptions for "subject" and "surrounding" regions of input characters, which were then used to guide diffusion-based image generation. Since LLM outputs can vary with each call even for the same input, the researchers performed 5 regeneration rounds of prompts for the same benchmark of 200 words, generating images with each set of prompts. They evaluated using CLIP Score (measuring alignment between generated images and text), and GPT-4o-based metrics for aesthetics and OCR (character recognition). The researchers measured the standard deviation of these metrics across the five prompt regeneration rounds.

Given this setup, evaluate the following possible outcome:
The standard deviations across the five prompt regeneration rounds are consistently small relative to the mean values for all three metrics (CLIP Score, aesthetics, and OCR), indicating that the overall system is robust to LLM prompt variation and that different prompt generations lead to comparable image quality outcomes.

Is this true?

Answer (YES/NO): YES